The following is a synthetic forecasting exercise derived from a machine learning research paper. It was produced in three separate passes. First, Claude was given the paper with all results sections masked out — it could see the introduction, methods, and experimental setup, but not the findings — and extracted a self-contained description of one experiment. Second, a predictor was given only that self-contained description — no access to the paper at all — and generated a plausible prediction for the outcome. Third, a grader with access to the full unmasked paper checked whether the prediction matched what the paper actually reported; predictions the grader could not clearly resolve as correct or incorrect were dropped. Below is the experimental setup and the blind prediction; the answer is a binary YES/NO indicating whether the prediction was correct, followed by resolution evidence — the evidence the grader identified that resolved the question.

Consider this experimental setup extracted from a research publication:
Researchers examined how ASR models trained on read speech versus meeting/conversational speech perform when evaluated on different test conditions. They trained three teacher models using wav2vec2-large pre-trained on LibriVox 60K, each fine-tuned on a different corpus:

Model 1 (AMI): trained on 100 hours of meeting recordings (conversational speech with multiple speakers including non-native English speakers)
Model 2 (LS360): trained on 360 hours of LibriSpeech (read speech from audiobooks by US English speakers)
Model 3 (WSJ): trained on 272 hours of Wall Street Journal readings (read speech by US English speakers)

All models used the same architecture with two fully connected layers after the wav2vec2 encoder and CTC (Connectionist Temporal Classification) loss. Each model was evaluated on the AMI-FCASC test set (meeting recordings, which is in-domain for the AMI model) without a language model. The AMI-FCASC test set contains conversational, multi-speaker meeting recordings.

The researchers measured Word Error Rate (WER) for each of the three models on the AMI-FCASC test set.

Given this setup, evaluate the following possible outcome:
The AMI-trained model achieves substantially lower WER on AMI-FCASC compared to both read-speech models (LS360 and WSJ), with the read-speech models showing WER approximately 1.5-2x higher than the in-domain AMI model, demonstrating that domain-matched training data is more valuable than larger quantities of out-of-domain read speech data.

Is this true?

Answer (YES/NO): NO